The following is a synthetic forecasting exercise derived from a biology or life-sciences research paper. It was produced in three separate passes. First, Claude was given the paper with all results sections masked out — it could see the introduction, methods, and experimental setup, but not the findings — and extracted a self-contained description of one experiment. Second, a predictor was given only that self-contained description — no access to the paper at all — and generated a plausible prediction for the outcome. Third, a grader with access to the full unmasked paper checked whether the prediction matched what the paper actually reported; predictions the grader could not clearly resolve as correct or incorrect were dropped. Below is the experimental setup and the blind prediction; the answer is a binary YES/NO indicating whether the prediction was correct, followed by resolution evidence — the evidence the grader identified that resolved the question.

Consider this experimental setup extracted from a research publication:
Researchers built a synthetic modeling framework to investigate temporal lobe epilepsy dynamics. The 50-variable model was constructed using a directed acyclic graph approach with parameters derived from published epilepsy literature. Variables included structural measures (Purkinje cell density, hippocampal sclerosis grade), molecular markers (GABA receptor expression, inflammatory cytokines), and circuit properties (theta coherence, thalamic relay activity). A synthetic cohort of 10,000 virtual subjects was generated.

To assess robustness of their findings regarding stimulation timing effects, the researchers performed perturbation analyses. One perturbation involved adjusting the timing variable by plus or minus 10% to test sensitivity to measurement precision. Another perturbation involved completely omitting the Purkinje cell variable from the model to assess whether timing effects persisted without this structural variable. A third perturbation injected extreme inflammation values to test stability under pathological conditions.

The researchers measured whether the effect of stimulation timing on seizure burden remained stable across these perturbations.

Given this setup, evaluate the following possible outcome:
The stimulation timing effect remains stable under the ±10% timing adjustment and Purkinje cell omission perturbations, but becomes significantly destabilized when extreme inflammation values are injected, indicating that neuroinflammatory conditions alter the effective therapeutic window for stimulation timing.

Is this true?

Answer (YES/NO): NO